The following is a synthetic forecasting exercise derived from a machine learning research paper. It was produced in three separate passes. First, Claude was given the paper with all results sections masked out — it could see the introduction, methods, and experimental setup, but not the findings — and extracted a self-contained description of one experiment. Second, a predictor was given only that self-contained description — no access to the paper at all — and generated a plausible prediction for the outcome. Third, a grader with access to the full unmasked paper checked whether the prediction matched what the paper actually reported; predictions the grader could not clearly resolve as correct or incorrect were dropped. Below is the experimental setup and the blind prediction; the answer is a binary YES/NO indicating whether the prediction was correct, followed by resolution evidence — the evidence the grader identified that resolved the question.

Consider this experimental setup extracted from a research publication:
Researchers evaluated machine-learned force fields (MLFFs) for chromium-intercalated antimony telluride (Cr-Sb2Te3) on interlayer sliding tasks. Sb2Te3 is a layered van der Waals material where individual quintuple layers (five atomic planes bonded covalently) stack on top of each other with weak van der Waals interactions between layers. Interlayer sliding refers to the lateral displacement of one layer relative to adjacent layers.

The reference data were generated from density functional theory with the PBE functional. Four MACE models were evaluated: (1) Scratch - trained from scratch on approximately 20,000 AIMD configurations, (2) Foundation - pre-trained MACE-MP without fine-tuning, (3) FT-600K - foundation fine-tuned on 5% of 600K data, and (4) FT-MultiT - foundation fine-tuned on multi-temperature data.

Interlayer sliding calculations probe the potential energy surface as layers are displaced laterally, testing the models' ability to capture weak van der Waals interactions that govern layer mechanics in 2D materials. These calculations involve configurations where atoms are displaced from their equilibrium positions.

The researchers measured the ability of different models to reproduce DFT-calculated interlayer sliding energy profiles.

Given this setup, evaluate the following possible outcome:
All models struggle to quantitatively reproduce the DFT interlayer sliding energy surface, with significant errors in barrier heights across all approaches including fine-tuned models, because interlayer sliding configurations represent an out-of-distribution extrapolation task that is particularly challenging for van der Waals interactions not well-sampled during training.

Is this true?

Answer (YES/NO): NO